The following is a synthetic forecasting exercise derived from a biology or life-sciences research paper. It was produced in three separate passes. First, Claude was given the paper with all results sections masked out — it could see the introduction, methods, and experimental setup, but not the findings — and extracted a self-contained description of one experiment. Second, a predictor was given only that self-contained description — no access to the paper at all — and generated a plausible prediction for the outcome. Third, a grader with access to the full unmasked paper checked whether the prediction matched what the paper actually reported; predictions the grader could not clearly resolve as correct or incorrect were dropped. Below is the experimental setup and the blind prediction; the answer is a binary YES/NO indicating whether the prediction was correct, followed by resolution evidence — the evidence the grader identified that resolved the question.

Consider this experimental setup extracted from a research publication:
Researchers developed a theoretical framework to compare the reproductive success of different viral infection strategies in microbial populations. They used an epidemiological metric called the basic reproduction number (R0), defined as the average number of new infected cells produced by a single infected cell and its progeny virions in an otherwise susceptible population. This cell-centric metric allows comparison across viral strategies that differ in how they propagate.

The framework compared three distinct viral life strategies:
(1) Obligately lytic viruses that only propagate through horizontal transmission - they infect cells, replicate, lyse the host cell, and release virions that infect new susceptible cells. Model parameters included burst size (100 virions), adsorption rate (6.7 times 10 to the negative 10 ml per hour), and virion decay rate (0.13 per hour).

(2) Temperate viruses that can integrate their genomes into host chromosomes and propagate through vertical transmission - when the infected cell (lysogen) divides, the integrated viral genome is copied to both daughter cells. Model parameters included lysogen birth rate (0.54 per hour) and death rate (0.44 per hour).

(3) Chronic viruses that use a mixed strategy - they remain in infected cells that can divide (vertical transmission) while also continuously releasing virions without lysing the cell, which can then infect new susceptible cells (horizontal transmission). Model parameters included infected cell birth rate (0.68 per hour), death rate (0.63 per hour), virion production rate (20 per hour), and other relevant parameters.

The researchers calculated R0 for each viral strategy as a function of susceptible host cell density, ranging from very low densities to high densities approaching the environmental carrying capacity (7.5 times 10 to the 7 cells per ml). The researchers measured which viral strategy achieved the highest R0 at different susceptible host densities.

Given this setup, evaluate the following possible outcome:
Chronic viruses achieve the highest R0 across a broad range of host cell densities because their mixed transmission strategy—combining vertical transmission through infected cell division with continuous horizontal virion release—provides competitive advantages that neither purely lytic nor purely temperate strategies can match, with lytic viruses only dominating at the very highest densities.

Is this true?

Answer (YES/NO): NO